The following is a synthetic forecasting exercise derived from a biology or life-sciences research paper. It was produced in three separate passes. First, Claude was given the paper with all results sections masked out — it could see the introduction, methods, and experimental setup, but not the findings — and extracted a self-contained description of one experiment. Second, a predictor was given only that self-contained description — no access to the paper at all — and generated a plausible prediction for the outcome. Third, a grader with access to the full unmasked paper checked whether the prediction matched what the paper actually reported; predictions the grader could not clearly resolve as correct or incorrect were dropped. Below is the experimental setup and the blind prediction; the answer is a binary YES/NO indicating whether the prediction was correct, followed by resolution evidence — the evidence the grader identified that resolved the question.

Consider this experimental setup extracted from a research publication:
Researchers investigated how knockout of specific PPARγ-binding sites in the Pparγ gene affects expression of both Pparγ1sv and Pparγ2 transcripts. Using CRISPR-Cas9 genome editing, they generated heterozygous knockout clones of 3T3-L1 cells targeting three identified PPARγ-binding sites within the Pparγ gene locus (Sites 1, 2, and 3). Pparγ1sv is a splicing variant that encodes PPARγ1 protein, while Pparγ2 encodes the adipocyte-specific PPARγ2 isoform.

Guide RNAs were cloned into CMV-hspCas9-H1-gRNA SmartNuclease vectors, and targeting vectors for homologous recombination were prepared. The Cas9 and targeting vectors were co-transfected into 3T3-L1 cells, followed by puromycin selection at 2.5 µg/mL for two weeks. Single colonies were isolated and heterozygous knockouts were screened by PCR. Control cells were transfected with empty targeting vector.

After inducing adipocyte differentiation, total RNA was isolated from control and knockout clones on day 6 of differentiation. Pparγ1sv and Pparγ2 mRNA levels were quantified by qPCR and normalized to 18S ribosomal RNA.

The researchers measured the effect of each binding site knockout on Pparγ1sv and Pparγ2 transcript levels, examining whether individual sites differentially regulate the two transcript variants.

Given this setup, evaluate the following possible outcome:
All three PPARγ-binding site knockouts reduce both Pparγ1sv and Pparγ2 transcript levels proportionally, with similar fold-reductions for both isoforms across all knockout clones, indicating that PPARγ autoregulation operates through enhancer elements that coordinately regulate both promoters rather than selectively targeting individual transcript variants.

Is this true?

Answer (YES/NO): NO